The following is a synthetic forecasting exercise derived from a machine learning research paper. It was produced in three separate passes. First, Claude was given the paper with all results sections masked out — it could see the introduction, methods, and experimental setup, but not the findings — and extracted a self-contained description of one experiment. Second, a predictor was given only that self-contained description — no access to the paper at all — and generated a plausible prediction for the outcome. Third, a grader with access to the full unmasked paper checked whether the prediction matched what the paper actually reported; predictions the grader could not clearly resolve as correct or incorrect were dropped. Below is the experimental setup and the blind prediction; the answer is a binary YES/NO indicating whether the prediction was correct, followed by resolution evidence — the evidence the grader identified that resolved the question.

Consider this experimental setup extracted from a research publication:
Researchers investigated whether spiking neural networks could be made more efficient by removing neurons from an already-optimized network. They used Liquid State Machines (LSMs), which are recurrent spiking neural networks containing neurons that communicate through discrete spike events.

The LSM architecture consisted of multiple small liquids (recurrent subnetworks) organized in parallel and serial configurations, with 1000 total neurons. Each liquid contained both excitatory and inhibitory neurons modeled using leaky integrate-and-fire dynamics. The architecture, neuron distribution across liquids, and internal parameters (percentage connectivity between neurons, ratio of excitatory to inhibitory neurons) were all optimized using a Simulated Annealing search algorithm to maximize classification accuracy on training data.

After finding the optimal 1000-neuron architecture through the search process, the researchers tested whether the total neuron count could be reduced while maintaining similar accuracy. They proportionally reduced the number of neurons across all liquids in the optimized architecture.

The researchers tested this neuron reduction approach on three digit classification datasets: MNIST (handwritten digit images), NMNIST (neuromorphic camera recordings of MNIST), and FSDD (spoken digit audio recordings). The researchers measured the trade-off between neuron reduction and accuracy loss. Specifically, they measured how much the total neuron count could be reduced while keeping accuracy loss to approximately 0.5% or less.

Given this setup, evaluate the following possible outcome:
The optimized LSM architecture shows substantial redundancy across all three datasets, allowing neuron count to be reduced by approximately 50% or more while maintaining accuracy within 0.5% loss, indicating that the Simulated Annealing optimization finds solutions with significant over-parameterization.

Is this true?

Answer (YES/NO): NO